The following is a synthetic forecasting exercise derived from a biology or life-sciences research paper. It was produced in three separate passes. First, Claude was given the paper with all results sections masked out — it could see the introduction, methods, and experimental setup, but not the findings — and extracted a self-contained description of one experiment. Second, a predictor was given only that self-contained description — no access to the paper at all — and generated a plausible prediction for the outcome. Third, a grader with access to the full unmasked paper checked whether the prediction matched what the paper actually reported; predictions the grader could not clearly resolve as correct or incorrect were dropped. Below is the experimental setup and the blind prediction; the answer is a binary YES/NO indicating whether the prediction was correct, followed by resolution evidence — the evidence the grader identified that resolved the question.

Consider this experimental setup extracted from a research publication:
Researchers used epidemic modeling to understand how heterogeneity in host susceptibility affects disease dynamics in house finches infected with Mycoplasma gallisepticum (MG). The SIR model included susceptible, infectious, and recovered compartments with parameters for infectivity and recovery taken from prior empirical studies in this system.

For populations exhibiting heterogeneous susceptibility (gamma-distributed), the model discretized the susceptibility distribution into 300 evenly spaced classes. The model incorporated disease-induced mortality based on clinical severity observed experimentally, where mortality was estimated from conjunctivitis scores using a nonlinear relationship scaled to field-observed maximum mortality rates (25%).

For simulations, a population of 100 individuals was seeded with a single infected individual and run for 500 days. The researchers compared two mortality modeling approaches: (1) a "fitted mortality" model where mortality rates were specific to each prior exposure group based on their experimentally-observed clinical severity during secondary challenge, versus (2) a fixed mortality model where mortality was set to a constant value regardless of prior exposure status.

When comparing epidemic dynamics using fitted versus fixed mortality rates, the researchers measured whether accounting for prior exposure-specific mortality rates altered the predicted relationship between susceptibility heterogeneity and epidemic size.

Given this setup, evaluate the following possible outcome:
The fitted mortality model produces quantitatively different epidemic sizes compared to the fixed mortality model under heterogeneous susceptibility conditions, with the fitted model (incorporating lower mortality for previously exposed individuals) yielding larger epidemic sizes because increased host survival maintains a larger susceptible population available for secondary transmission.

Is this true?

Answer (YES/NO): NO